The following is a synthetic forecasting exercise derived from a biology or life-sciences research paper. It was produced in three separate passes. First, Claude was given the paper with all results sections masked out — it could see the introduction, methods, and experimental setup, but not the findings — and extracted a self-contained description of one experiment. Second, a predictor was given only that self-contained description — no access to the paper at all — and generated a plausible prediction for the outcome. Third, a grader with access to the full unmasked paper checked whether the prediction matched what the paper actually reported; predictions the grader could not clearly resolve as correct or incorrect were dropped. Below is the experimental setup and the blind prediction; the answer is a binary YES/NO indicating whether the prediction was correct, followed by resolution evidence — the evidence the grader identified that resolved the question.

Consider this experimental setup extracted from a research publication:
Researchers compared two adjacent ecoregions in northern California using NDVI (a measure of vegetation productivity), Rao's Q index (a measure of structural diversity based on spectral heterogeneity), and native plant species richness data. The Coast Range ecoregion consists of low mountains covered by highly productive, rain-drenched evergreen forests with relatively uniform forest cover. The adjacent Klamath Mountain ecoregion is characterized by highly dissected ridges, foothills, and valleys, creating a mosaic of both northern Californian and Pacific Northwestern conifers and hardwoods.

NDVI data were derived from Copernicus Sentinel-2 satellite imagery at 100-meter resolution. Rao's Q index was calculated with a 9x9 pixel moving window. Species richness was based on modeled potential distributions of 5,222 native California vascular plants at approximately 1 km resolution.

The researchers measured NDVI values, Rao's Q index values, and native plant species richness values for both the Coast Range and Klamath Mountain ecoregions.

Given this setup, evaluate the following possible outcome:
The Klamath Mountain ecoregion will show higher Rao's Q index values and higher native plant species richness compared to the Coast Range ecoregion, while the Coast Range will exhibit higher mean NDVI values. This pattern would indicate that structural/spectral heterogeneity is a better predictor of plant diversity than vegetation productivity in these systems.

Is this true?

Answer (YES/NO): YES